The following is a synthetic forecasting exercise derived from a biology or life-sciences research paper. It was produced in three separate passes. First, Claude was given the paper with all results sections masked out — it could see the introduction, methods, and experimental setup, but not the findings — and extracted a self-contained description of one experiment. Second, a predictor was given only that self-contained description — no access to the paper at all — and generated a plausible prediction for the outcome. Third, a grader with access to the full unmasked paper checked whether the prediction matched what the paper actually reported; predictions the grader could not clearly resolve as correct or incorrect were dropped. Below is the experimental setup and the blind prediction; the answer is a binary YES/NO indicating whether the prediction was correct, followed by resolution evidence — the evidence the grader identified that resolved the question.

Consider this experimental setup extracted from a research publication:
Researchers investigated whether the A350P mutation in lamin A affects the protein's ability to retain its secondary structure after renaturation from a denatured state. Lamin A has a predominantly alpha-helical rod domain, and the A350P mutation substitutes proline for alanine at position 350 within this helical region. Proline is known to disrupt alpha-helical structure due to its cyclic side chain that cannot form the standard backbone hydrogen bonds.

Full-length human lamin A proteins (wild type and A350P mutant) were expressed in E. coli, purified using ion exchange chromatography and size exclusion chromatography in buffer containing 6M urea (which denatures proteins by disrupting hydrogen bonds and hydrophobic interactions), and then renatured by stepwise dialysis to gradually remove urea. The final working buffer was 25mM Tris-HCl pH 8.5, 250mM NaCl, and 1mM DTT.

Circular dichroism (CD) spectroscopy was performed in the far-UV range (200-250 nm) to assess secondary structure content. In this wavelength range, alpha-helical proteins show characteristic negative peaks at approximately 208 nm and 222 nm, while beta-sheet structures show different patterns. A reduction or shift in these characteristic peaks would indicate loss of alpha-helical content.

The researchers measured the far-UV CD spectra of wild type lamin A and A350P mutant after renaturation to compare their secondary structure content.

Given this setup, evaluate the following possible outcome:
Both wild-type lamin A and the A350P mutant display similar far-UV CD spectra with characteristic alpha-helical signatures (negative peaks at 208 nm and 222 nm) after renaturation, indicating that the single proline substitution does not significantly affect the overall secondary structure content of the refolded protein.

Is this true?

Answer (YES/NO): NO